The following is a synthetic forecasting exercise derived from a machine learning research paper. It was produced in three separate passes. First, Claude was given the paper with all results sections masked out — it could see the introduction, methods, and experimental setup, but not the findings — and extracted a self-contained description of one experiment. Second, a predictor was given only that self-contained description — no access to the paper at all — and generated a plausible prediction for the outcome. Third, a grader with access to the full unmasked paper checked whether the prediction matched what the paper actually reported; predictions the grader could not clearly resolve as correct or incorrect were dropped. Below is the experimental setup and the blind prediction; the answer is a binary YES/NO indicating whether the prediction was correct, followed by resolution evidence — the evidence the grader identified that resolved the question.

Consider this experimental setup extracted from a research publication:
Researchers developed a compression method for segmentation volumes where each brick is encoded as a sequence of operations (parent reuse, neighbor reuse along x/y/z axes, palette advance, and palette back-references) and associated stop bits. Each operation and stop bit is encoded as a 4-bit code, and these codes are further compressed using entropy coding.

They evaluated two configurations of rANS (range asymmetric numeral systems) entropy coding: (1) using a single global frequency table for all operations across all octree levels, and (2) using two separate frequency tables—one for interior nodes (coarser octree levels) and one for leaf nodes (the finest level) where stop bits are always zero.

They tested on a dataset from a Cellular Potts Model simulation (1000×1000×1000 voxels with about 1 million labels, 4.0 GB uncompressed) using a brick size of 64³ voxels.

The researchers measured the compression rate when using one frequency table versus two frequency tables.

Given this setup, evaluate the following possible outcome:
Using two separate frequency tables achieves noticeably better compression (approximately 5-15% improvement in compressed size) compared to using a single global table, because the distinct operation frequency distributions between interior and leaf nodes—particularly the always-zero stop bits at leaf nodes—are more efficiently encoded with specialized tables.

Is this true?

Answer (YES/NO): YES